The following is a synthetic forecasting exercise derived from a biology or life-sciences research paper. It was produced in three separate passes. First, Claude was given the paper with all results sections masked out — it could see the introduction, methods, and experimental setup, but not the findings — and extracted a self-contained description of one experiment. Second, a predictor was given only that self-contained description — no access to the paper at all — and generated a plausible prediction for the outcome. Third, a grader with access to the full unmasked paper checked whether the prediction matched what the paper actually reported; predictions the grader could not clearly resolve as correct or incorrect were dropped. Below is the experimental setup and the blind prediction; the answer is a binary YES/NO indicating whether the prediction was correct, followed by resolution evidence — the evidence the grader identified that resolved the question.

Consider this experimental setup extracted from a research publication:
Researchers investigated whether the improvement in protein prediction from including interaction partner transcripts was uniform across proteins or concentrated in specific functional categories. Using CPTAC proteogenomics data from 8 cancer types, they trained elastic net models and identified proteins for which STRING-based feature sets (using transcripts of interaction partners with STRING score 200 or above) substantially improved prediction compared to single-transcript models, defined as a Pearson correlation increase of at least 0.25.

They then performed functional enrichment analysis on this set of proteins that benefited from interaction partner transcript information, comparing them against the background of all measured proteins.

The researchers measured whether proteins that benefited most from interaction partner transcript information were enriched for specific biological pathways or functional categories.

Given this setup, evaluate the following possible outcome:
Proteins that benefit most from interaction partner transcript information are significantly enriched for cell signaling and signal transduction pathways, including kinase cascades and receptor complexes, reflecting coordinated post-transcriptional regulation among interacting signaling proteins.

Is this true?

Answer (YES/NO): NO